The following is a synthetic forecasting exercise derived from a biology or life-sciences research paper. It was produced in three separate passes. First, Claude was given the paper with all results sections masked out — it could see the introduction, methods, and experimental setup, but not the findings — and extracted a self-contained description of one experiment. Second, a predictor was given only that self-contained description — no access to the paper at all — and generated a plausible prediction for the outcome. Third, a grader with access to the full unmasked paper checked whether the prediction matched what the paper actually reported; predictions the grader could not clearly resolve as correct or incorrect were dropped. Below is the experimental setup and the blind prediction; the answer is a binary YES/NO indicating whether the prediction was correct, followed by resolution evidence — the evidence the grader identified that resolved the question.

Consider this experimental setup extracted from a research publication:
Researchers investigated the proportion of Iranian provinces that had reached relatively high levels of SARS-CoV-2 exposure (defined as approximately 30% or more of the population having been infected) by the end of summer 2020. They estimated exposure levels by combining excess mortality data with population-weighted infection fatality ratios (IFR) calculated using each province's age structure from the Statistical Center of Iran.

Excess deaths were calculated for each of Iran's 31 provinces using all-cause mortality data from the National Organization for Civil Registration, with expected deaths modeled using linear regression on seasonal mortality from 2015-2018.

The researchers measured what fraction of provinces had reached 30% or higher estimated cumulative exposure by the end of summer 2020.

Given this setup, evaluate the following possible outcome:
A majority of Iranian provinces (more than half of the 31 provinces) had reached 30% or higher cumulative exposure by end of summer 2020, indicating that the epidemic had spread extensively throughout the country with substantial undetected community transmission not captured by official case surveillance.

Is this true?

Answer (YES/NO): NO